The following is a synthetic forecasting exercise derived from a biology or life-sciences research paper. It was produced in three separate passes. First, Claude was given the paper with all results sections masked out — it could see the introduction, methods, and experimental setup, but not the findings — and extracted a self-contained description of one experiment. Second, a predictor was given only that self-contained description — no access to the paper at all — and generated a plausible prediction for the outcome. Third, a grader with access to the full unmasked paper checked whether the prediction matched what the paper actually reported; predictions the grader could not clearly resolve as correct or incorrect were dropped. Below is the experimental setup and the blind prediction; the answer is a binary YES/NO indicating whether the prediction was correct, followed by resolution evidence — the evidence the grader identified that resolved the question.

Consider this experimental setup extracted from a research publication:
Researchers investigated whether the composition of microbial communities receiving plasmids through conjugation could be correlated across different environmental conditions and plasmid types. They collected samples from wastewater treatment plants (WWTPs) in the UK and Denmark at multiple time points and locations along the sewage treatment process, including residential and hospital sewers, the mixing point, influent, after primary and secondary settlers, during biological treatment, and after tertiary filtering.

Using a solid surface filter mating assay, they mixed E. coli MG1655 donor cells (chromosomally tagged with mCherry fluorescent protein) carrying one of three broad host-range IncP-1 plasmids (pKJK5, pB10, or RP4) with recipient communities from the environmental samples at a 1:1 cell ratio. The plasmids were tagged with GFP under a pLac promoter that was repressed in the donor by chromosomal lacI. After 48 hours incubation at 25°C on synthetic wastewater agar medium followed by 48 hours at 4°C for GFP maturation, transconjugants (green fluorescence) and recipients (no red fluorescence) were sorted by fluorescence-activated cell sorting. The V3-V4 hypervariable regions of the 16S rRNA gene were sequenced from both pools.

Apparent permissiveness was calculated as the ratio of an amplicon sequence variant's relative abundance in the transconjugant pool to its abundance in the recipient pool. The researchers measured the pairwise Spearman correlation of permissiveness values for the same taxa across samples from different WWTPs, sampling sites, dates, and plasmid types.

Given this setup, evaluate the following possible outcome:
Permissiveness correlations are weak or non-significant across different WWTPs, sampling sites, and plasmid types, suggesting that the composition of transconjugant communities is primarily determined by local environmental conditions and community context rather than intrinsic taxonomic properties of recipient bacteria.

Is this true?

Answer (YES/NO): NO